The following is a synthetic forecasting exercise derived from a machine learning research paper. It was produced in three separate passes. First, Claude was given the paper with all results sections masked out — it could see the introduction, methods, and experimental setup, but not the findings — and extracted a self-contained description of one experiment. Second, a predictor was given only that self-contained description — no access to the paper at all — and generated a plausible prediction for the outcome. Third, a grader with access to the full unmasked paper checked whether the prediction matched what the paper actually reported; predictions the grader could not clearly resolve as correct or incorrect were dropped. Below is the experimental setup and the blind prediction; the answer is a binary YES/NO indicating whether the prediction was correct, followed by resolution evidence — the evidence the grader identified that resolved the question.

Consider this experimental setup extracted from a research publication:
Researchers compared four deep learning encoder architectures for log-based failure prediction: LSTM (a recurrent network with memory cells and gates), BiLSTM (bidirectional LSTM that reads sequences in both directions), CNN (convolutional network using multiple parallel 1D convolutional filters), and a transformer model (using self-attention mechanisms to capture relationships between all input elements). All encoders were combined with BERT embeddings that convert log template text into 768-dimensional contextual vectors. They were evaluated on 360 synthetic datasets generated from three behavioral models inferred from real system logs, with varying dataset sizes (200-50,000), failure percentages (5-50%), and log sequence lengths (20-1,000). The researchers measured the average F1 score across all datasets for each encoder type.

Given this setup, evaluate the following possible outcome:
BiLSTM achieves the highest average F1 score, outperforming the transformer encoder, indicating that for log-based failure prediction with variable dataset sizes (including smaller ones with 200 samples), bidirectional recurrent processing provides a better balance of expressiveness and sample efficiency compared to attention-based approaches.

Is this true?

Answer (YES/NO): NO